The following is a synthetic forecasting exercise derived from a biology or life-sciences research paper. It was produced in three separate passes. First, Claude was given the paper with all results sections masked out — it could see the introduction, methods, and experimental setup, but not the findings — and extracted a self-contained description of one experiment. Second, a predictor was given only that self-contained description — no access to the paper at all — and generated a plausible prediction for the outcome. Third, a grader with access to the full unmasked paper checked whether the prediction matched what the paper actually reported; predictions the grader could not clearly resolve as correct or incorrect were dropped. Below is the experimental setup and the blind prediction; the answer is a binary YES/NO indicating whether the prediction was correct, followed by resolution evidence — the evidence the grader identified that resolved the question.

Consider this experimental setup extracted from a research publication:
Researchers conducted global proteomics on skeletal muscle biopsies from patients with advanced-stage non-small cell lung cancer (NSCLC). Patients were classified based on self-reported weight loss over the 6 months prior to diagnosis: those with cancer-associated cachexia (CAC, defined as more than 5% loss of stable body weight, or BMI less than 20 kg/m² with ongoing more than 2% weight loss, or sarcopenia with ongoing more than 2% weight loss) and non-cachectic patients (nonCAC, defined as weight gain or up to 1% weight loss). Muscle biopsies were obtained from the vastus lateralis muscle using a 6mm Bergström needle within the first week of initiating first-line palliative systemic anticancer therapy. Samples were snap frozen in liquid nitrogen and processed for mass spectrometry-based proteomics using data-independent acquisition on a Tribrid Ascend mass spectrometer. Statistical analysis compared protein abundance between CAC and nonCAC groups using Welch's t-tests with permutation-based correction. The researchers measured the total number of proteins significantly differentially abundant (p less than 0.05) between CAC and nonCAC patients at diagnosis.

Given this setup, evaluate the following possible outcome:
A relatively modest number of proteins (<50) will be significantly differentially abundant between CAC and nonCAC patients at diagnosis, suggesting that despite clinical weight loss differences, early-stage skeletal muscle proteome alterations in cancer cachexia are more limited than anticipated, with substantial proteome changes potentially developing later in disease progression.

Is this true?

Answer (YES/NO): NO